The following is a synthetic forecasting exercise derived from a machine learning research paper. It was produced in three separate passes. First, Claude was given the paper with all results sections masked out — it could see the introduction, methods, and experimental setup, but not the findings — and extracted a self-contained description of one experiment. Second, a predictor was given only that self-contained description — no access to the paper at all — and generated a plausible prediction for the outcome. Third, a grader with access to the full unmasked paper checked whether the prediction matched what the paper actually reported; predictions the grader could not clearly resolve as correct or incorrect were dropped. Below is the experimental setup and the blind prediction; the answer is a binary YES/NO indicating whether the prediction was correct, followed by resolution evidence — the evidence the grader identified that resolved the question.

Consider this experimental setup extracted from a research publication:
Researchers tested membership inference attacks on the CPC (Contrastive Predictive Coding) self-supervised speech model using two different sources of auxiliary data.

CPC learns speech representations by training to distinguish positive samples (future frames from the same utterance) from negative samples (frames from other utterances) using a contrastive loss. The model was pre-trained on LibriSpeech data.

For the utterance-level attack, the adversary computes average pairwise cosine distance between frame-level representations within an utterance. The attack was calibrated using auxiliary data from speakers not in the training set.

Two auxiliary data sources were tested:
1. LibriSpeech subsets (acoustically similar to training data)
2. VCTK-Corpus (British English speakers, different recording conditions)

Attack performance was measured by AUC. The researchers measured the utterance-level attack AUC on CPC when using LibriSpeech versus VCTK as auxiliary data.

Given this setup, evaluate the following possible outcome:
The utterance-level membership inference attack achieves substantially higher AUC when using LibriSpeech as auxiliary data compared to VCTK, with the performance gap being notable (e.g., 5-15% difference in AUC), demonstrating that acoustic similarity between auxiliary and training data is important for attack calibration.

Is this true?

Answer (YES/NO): NO